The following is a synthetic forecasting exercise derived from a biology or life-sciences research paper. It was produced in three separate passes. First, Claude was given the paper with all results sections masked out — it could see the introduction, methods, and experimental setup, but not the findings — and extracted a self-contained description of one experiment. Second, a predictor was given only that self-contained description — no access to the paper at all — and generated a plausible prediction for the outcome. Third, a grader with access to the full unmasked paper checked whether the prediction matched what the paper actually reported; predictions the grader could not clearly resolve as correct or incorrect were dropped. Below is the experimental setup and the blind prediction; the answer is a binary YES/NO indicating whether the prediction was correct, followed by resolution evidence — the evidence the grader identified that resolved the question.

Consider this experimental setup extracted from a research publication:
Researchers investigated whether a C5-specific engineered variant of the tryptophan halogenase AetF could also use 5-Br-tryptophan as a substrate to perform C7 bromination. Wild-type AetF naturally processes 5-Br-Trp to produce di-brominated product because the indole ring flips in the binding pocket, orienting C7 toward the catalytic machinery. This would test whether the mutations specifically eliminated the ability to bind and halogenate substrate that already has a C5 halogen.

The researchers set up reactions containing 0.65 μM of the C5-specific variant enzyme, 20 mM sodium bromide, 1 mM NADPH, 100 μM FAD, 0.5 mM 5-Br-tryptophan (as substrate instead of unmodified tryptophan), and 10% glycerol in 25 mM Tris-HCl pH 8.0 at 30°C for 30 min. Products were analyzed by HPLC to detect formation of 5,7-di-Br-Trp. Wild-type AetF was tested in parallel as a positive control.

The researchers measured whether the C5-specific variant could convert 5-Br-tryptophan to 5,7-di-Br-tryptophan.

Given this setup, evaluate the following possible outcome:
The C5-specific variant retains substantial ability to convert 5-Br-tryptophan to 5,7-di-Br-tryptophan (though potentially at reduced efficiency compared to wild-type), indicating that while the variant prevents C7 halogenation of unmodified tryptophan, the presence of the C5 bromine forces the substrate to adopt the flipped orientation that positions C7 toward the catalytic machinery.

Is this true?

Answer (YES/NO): NO